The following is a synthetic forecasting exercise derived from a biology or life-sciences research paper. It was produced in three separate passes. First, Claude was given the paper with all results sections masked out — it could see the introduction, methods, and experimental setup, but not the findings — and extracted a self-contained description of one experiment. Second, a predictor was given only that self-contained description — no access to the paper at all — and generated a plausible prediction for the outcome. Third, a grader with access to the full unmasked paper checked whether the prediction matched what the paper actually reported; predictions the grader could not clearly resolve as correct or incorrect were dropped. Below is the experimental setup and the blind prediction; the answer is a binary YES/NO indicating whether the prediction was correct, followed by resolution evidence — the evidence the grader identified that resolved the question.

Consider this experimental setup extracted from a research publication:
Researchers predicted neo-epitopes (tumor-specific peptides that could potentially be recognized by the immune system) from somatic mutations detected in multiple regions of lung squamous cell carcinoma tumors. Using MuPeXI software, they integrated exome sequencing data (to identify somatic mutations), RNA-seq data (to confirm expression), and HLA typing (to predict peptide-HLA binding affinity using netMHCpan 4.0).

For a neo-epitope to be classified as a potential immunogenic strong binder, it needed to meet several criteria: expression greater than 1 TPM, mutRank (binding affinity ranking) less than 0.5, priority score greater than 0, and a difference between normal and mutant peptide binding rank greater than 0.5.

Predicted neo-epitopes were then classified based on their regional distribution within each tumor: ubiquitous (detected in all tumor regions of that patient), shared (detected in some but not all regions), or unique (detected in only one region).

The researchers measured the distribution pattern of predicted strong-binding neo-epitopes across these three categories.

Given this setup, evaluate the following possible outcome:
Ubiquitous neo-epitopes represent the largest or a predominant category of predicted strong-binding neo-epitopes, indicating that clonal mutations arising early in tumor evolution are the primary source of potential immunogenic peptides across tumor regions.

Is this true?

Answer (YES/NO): NO